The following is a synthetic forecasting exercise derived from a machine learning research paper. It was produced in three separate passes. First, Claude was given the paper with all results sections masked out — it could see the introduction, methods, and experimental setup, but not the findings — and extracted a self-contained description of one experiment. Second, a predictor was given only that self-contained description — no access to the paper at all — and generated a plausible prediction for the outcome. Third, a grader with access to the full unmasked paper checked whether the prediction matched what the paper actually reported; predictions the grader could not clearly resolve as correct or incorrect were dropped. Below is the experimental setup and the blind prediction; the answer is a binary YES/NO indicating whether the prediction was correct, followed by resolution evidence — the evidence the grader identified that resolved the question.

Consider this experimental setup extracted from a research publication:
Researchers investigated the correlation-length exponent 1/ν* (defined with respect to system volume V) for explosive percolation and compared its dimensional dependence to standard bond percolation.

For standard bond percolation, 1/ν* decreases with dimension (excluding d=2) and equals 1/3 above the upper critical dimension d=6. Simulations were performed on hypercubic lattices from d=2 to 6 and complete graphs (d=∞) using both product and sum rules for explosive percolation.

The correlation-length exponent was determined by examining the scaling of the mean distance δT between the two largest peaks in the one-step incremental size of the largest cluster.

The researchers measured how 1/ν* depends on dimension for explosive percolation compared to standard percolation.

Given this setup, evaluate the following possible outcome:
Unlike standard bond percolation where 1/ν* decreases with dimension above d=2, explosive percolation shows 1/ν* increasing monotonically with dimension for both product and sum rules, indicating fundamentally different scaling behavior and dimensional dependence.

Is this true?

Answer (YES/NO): YES